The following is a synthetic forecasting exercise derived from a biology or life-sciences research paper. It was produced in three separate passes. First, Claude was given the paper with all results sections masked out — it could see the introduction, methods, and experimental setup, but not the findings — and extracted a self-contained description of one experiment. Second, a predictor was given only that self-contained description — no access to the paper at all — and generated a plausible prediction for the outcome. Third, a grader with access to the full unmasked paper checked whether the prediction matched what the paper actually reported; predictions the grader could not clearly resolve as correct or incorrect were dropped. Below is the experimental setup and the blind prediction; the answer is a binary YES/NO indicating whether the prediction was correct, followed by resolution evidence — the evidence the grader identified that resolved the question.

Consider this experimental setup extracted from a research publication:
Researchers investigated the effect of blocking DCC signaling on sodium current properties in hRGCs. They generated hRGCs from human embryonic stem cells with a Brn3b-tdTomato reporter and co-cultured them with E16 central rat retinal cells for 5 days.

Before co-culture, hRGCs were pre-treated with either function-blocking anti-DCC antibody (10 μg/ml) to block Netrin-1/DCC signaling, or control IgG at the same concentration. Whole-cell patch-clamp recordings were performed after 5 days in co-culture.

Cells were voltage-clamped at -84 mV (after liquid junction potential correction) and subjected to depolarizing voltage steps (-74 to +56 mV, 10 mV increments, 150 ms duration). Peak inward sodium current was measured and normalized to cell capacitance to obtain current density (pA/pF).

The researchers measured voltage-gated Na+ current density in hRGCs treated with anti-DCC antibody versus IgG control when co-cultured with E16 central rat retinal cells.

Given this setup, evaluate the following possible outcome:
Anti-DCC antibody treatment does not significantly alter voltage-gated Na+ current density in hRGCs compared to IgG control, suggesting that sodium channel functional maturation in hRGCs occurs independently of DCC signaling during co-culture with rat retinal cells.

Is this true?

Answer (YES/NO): NO